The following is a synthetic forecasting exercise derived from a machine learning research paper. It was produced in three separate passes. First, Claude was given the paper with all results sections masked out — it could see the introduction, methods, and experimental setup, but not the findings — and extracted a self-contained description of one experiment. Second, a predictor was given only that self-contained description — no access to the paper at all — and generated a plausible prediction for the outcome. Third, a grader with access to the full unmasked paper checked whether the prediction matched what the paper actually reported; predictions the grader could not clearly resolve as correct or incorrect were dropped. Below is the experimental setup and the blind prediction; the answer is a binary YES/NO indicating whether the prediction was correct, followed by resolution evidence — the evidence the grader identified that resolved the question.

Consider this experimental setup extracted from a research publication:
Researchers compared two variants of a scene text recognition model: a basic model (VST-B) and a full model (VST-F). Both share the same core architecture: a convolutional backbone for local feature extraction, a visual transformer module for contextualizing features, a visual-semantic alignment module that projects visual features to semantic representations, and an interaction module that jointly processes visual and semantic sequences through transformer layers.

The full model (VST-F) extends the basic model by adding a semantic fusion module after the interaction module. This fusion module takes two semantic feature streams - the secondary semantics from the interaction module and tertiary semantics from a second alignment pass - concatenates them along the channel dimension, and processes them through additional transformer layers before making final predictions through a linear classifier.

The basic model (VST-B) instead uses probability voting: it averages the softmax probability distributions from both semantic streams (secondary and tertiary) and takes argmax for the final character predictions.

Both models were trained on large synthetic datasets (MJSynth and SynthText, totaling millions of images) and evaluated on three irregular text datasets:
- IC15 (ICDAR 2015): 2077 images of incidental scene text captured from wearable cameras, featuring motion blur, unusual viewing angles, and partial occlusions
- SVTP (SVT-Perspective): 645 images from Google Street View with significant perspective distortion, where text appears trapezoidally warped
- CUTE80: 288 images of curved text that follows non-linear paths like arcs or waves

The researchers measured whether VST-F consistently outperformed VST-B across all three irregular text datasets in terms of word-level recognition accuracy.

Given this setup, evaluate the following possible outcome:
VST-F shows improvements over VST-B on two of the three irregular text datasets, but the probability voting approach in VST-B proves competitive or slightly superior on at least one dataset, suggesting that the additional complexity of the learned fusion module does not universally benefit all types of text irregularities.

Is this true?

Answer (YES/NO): NO